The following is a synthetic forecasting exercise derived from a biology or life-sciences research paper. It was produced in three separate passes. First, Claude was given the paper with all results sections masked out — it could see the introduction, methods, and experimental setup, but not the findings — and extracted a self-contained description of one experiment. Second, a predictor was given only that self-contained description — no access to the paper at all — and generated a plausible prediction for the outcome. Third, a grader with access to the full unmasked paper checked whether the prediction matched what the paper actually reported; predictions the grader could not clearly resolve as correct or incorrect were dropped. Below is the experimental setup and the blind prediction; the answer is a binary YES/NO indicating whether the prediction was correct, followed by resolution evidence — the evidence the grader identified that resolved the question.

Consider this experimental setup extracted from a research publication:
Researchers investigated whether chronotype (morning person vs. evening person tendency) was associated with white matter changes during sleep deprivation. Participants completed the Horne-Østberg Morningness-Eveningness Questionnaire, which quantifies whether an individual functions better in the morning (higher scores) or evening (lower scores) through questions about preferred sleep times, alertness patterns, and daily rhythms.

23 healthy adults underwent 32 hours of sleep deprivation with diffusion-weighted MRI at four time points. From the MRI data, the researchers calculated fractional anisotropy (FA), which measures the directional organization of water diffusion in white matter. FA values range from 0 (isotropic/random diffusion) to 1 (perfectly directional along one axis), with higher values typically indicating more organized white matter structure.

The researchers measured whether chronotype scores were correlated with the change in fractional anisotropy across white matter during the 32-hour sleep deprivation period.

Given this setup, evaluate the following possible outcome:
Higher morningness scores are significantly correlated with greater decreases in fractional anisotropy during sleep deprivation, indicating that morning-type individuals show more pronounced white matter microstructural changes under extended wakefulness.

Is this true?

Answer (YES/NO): NO